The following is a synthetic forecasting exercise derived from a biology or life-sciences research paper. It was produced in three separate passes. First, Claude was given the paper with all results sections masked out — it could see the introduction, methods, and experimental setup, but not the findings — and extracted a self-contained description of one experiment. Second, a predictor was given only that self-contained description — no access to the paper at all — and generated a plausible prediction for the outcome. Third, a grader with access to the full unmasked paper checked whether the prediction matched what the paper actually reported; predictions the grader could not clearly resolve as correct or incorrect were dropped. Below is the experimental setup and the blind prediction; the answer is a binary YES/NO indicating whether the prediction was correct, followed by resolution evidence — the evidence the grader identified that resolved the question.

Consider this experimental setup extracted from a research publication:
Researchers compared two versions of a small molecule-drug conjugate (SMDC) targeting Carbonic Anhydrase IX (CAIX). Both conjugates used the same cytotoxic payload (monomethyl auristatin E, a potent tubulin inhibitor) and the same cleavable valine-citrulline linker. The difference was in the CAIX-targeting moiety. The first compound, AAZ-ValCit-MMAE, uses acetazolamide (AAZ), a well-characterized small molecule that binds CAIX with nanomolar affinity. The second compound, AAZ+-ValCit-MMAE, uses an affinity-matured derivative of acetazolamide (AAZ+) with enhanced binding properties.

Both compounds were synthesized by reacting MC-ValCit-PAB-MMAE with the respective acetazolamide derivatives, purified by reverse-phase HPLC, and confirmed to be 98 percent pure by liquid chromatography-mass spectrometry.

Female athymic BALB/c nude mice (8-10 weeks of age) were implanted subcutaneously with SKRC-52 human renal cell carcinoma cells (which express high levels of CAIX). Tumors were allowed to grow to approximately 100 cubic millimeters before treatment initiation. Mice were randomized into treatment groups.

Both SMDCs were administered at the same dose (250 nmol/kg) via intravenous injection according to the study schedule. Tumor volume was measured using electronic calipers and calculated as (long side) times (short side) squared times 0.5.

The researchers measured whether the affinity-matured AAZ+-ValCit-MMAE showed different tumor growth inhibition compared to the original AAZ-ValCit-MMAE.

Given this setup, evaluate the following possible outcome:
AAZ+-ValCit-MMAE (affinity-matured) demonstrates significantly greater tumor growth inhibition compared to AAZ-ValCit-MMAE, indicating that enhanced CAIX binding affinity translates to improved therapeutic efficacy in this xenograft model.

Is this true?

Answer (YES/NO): YES